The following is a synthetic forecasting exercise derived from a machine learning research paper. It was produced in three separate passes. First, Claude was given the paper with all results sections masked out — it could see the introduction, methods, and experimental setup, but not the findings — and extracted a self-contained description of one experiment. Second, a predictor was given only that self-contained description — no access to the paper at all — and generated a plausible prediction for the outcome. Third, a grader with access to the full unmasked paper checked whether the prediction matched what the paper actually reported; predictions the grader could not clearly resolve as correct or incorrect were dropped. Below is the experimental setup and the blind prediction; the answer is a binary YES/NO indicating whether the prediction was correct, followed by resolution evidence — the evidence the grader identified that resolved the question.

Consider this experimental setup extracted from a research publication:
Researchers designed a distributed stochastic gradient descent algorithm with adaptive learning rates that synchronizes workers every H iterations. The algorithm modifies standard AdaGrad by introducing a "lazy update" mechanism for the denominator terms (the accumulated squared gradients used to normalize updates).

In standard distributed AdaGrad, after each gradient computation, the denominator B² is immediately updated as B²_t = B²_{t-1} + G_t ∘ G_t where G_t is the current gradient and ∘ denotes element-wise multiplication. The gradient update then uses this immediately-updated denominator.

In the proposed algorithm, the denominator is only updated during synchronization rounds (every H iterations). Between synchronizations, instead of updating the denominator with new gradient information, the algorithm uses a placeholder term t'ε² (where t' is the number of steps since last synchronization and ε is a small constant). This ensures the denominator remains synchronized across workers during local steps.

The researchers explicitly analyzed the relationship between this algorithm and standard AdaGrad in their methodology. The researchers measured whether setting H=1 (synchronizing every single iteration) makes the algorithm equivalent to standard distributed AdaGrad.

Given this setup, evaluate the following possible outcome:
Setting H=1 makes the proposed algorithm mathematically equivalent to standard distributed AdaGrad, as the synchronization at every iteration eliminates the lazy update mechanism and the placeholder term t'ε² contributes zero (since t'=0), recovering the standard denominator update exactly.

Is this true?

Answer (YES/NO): NO